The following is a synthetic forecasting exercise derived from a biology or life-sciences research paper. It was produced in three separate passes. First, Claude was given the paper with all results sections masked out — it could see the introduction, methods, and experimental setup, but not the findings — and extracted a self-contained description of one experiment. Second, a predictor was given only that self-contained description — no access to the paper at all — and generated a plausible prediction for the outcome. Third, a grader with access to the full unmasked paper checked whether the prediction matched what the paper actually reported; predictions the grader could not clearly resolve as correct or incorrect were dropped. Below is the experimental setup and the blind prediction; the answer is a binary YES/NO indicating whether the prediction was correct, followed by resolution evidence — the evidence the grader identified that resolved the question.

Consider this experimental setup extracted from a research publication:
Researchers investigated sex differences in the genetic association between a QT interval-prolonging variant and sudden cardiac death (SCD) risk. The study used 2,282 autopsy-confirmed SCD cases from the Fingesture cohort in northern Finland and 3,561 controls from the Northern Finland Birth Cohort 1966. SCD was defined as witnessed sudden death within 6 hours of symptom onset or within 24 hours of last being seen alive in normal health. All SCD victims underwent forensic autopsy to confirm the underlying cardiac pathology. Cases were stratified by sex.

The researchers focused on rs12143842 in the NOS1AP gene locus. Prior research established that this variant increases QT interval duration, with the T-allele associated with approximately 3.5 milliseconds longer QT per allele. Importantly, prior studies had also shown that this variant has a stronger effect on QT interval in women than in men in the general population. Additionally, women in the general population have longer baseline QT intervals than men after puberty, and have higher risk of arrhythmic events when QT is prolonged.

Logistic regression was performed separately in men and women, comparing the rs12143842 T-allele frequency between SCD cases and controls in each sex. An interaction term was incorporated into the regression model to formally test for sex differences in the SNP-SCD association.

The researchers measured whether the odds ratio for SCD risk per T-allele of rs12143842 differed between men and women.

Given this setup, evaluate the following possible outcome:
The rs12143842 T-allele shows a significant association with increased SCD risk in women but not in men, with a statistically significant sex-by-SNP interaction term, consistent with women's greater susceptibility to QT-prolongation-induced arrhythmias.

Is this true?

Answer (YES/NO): NO